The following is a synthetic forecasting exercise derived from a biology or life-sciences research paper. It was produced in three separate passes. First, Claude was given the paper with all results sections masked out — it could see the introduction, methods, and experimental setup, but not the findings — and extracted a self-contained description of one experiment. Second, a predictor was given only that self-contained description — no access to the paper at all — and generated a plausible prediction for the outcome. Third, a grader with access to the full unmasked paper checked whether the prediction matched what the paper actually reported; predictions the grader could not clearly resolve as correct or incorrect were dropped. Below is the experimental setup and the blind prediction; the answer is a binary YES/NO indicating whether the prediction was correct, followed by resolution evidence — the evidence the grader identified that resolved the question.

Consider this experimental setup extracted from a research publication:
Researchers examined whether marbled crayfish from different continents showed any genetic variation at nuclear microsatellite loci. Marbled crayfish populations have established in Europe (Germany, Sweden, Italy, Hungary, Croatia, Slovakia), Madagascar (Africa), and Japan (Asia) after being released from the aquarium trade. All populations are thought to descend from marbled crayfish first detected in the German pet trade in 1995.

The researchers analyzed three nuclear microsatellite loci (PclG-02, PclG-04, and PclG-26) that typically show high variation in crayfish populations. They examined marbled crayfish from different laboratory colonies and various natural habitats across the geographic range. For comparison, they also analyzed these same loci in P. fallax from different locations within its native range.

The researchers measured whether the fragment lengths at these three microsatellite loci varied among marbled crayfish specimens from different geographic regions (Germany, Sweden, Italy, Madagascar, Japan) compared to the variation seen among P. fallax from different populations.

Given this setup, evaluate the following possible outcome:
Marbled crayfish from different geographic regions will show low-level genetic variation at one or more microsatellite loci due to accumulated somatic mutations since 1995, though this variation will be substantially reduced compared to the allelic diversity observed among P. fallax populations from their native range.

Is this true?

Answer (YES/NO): NO